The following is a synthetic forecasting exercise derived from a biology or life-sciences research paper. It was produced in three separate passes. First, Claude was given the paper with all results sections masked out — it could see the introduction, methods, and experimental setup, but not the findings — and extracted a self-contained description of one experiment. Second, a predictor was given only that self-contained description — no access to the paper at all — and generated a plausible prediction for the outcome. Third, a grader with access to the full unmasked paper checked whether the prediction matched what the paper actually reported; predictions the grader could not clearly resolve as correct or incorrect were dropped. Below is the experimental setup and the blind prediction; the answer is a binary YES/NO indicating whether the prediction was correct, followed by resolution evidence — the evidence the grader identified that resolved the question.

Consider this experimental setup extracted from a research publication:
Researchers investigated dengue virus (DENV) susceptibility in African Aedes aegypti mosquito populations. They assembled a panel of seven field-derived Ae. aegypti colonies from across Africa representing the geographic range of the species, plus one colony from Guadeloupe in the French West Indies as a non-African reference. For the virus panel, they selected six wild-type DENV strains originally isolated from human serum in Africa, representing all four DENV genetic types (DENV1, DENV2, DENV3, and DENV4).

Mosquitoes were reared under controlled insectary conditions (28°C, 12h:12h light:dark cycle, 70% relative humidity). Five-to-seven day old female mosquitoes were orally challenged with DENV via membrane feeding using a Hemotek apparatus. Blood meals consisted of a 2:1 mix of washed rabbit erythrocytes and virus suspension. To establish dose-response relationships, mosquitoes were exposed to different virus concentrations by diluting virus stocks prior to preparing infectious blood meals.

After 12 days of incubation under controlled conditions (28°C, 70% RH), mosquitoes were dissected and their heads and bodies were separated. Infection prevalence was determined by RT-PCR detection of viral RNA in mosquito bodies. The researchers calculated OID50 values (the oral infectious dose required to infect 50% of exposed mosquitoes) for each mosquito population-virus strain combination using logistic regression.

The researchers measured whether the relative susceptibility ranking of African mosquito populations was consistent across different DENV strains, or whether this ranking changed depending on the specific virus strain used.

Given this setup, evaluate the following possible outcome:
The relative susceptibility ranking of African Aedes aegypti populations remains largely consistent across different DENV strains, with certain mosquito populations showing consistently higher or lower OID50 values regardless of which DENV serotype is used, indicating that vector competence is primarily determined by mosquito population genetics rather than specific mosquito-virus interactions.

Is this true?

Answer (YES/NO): NO